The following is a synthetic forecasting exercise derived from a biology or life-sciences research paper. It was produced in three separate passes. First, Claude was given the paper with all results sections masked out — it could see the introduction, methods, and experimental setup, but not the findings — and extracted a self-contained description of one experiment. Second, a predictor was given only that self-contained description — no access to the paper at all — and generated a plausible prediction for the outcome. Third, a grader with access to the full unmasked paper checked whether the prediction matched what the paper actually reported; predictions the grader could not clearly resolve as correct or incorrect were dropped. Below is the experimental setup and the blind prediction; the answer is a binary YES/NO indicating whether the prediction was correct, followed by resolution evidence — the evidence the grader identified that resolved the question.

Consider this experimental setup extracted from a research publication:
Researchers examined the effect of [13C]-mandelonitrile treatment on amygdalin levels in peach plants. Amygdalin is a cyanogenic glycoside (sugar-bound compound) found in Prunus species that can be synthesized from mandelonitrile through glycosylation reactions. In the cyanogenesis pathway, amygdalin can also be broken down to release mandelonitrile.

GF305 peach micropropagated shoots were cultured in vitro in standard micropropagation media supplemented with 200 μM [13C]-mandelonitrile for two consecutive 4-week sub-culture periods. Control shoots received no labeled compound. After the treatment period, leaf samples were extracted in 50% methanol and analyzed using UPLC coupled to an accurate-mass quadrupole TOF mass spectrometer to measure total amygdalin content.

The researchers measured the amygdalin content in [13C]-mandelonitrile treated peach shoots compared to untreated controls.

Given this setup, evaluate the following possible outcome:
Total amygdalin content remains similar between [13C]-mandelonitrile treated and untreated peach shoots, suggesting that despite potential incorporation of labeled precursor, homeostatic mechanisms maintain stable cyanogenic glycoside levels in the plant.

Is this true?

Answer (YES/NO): NO